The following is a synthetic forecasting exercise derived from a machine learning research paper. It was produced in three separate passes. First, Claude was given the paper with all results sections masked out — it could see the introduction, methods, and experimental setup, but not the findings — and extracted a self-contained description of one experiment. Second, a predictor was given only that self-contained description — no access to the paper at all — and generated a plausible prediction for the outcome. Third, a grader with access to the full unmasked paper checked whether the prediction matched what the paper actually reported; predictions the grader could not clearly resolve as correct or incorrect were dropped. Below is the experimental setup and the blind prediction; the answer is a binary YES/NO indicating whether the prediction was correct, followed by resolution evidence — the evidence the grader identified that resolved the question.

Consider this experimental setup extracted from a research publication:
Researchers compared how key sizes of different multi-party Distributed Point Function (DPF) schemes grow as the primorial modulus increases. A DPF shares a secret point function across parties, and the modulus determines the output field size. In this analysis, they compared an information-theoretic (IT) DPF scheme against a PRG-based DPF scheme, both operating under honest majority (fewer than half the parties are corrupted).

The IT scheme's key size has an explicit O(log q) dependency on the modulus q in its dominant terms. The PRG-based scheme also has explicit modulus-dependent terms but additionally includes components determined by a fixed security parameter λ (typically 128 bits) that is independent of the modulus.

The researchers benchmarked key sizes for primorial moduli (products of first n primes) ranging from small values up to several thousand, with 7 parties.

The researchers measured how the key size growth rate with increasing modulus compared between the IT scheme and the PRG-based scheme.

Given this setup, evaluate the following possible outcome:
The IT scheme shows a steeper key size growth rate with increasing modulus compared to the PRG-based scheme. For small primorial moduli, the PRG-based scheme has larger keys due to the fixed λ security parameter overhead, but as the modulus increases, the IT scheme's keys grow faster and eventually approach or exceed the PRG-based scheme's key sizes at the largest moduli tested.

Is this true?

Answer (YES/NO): NO